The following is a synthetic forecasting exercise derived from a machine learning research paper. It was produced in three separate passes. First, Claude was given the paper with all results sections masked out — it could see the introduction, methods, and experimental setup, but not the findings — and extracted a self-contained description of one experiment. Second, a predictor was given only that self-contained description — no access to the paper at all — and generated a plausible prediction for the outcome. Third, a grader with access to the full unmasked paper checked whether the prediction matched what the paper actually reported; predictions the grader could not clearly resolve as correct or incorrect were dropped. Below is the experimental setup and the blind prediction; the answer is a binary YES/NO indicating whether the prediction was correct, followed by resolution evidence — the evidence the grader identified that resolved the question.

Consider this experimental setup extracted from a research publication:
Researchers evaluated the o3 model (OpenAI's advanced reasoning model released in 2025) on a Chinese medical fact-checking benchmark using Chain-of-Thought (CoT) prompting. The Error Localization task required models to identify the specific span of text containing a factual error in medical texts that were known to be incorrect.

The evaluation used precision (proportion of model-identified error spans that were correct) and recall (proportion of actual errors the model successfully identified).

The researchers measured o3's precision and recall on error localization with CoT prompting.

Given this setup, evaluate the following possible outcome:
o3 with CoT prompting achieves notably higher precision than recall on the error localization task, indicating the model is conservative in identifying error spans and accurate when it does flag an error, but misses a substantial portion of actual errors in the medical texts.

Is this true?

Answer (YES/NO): NO